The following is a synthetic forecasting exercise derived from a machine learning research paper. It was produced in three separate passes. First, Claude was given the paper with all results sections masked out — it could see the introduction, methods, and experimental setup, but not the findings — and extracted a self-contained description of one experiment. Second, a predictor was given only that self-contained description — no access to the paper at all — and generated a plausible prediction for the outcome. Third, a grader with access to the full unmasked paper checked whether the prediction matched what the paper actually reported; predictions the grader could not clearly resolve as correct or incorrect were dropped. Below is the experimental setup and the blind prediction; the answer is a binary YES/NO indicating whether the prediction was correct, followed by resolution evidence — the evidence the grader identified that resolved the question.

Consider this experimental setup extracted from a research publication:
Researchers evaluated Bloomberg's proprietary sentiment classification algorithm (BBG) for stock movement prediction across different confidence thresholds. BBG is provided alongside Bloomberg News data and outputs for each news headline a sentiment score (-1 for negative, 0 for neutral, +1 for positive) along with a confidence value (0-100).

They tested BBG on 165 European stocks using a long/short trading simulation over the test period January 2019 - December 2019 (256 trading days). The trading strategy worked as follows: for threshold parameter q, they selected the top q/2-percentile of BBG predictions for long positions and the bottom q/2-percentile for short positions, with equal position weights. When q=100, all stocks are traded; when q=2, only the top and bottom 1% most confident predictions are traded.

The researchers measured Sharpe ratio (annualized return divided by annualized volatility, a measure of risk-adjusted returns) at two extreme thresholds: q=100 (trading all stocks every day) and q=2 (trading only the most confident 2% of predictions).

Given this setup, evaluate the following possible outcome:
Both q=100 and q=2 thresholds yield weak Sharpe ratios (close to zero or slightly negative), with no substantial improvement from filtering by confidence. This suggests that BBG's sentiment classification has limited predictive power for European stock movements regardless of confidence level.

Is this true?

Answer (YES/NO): NO